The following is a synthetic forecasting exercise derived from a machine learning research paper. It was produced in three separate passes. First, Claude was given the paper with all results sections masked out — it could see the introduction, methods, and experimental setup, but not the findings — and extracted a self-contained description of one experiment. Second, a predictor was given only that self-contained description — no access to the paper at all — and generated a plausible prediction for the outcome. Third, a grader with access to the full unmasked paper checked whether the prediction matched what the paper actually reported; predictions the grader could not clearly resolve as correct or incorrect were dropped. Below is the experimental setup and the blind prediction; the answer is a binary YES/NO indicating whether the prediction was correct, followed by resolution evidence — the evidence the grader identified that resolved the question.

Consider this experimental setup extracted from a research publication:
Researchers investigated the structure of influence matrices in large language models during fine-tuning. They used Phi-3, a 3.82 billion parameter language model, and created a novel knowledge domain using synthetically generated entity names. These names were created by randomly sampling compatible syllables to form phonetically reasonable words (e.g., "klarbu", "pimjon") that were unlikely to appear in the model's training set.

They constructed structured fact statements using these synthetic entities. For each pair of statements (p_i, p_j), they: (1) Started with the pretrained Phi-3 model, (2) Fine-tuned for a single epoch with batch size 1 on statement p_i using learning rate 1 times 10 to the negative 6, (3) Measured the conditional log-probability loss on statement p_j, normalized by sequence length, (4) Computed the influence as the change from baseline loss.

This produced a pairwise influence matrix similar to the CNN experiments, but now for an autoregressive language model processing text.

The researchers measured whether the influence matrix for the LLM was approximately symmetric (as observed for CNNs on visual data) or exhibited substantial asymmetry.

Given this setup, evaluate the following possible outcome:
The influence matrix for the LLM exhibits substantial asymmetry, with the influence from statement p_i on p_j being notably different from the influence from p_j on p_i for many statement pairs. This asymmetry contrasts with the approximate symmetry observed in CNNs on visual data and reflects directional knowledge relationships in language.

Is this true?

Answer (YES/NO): NO